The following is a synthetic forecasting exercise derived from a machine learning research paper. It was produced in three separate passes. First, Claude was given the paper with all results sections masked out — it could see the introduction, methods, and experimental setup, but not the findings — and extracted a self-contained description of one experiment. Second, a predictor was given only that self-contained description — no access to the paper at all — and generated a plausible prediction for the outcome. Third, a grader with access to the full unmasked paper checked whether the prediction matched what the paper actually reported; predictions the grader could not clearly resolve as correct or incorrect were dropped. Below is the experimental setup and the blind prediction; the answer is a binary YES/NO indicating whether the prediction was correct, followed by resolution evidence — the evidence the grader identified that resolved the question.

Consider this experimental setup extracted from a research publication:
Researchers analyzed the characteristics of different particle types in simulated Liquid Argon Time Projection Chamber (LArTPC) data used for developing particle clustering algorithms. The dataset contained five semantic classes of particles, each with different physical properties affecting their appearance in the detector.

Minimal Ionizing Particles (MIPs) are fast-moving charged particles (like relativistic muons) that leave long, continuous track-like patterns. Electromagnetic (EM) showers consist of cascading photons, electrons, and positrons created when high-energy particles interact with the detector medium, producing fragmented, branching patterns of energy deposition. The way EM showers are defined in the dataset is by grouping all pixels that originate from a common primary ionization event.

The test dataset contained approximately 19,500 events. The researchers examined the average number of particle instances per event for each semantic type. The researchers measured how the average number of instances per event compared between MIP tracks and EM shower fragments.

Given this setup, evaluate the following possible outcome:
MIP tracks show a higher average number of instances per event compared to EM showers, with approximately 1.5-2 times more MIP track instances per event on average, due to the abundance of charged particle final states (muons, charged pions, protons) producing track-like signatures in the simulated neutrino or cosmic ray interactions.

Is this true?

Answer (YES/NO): NO